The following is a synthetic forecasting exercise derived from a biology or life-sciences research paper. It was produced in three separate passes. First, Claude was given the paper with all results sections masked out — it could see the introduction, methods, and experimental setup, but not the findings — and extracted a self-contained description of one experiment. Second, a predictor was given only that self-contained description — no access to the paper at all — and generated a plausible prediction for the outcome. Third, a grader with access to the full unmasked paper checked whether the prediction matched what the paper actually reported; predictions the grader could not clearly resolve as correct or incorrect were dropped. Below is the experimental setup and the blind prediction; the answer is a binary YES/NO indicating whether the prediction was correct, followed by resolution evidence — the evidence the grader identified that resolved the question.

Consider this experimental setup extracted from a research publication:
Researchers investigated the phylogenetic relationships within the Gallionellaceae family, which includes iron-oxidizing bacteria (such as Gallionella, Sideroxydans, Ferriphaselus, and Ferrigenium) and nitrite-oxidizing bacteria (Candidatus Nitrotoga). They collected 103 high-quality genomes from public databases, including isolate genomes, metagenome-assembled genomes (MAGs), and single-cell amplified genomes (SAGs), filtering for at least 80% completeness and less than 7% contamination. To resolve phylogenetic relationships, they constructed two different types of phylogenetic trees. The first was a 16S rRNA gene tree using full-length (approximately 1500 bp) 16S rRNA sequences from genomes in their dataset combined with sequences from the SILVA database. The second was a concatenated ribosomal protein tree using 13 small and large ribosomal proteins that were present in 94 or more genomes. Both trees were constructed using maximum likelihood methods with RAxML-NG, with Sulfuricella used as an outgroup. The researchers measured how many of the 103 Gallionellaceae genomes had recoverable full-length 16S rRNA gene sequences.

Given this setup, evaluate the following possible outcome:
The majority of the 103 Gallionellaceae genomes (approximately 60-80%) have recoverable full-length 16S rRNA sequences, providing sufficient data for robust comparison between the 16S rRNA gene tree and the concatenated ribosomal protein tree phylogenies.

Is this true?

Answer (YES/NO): NO